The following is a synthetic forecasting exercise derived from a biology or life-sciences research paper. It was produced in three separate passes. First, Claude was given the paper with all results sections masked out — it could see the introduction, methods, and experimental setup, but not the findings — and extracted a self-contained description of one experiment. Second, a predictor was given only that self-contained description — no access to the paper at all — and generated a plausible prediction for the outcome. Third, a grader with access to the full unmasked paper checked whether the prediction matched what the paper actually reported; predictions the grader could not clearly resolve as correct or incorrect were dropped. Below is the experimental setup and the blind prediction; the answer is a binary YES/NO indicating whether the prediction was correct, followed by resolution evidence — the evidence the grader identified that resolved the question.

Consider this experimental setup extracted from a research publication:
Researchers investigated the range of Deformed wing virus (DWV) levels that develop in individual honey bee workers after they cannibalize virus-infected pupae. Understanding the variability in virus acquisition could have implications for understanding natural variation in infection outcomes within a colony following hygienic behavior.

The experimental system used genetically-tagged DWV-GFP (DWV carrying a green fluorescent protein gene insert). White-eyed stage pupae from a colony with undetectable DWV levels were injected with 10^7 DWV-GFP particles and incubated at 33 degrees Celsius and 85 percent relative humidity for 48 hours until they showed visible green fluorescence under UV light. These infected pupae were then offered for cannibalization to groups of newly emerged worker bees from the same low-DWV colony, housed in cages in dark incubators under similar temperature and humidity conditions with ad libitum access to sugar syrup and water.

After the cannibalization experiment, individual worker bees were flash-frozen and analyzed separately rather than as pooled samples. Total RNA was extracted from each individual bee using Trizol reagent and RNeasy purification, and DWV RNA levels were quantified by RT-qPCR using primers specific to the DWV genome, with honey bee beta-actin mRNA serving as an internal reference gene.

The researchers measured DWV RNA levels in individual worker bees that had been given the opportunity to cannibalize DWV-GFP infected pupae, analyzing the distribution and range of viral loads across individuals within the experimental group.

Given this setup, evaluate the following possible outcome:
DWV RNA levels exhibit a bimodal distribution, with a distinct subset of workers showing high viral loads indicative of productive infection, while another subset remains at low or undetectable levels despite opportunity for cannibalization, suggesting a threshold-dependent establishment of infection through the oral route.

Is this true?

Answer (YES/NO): NO